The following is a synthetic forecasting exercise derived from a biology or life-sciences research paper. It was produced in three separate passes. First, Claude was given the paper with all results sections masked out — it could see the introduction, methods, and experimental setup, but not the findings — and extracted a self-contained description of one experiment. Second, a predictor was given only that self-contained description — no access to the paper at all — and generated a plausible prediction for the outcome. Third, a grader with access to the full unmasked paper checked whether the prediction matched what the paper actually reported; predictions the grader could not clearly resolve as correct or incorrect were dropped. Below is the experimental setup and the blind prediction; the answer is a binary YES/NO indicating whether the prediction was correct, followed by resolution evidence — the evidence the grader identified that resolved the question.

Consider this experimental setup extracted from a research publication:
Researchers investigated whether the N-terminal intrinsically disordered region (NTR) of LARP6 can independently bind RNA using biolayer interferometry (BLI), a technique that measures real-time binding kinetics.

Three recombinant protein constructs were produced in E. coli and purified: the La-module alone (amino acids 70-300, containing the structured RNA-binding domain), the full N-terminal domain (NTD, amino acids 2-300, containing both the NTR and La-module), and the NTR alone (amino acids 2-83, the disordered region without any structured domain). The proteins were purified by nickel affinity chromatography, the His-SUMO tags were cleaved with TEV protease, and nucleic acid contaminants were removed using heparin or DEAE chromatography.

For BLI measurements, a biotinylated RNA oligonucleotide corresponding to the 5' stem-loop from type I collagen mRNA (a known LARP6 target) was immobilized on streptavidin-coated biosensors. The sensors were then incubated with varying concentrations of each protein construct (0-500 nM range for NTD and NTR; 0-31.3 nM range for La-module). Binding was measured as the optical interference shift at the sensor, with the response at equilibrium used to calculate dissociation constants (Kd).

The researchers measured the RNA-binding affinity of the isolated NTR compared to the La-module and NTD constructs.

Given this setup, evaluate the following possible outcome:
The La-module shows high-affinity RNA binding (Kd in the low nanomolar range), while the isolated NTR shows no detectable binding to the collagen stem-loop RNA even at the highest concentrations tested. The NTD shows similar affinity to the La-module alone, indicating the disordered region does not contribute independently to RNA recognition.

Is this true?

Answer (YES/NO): NO